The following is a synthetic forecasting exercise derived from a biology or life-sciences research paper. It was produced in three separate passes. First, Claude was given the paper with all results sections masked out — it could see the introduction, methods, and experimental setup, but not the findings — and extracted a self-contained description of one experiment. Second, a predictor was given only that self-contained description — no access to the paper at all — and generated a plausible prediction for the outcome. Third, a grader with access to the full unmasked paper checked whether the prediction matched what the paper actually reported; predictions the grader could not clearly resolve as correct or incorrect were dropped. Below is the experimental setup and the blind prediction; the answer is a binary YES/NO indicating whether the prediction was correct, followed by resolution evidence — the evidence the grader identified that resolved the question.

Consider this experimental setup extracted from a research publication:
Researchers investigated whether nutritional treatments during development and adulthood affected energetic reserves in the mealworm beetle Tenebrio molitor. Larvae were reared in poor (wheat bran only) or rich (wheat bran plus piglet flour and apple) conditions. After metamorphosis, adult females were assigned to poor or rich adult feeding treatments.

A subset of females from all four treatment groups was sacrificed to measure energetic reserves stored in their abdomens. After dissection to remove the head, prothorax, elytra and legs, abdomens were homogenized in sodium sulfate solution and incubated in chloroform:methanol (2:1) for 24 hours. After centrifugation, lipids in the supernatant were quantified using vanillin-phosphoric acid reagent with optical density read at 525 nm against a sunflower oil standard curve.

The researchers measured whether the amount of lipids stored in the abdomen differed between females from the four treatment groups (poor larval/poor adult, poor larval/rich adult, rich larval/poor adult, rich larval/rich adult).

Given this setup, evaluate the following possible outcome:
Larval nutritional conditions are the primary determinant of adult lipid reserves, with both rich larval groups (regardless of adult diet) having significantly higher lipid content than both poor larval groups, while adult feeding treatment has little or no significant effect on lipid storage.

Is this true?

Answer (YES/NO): NO